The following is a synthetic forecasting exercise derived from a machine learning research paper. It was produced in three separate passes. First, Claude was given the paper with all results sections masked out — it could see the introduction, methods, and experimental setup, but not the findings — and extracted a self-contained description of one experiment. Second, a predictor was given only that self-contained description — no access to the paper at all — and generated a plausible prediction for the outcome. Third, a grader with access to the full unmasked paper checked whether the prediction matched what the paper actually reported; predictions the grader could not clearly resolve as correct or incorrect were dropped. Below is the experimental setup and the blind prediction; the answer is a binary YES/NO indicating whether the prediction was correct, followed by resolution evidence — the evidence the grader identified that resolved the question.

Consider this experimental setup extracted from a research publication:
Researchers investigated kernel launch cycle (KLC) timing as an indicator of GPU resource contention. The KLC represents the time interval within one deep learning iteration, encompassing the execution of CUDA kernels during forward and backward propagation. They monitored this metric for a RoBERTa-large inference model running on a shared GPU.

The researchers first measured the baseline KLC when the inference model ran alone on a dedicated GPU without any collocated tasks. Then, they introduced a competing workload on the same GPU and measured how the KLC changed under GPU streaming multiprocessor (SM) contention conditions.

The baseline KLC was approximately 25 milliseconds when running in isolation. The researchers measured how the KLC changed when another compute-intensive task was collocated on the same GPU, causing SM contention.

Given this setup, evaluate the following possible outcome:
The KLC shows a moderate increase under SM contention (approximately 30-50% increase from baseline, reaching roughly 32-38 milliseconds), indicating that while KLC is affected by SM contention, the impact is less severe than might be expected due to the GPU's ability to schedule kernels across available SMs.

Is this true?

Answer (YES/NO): NO